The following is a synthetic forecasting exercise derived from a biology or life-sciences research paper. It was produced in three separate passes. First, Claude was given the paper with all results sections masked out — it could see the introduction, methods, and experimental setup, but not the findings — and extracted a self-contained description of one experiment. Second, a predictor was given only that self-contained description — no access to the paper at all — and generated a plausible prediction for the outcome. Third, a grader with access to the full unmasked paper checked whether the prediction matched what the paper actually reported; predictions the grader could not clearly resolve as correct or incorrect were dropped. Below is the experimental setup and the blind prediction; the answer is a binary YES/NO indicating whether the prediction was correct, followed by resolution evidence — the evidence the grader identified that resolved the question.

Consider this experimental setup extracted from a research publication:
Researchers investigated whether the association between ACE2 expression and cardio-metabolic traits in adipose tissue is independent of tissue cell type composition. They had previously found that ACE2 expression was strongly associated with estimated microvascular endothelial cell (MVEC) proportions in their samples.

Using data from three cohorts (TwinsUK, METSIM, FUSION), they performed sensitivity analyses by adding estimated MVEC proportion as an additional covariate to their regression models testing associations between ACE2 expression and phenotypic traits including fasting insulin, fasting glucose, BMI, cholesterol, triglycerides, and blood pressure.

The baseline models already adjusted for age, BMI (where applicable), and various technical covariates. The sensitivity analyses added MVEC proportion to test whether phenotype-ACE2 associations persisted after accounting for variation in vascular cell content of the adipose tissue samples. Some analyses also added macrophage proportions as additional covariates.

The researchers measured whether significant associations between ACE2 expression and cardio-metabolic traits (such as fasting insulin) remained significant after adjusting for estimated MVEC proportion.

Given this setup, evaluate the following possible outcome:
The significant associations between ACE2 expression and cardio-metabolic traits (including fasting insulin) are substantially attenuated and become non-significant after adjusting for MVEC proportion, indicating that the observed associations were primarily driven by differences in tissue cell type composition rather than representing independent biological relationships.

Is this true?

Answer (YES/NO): NO